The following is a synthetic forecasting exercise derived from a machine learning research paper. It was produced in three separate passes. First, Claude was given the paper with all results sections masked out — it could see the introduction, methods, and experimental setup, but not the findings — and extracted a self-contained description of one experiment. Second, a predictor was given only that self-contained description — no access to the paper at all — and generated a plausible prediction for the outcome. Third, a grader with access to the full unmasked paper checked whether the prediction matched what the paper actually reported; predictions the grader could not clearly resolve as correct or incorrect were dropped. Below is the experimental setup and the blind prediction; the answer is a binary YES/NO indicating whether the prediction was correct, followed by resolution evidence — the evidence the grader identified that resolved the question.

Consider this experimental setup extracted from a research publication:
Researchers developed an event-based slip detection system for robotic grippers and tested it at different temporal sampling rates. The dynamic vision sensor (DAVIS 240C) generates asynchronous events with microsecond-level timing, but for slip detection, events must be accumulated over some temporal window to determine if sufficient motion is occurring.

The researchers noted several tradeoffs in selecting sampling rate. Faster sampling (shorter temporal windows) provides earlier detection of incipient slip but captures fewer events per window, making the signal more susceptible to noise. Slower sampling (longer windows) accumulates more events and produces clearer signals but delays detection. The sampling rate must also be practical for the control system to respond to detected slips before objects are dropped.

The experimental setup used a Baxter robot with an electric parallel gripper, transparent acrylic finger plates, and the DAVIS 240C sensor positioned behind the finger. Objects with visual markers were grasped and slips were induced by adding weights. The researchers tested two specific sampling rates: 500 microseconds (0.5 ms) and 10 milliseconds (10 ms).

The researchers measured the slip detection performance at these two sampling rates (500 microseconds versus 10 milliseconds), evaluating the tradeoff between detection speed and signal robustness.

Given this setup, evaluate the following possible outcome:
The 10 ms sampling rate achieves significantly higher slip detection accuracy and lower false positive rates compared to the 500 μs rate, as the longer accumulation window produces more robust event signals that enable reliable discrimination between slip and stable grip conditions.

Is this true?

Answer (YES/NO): NO